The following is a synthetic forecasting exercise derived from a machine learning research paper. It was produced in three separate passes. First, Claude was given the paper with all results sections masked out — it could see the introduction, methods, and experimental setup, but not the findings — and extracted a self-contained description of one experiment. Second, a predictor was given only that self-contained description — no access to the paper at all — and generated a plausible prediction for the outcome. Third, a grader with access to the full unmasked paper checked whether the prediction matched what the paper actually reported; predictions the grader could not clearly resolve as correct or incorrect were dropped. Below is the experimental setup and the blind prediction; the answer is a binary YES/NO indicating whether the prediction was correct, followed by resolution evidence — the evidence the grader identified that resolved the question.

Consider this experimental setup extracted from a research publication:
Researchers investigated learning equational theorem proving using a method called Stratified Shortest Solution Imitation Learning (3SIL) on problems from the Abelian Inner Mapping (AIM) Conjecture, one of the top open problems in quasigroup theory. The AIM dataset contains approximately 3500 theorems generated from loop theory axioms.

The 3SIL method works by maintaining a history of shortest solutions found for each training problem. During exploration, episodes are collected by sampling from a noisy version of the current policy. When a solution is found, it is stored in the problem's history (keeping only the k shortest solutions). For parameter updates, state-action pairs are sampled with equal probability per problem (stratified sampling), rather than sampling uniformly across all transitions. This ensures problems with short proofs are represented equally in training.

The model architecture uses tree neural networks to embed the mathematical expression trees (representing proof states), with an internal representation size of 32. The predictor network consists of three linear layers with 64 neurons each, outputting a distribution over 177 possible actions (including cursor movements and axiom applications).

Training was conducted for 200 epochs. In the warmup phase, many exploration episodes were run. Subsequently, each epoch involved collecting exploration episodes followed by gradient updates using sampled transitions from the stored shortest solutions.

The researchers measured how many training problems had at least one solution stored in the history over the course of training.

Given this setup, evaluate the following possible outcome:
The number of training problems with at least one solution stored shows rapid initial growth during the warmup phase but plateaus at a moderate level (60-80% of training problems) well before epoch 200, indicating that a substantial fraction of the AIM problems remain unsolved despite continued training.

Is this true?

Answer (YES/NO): NO